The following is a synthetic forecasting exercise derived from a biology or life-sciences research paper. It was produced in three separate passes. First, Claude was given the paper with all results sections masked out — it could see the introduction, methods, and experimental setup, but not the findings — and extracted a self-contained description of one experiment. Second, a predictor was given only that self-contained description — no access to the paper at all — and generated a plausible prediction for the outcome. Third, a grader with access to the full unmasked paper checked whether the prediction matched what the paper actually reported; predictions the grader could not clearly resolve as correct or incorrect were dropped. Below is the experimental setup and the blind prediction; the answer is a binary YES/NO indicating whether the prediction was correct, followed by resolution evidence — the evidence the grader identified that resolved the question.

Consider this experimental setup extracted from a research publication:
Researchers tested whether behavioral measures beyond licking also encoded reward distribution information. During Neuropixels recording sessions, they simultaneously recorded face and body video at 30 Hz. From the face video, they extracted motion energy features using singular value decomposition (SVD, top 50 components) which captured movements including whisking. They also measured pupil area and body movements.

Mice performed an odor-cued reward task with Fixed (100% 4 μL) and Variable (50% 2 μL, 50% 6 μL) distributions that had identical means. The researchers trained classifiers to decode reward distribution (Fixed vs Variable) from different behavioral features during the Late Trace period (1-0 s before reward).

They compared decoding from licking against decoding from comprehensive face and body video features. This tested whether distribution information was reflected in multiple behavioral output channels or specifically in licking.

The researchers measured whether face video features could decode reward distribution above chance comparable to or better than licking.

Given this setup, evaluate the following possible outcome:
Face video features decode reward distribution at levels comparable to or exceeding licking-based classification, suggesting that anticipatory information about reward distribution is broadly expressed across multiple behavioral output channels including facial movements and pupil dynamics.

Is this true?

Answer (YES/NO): NO